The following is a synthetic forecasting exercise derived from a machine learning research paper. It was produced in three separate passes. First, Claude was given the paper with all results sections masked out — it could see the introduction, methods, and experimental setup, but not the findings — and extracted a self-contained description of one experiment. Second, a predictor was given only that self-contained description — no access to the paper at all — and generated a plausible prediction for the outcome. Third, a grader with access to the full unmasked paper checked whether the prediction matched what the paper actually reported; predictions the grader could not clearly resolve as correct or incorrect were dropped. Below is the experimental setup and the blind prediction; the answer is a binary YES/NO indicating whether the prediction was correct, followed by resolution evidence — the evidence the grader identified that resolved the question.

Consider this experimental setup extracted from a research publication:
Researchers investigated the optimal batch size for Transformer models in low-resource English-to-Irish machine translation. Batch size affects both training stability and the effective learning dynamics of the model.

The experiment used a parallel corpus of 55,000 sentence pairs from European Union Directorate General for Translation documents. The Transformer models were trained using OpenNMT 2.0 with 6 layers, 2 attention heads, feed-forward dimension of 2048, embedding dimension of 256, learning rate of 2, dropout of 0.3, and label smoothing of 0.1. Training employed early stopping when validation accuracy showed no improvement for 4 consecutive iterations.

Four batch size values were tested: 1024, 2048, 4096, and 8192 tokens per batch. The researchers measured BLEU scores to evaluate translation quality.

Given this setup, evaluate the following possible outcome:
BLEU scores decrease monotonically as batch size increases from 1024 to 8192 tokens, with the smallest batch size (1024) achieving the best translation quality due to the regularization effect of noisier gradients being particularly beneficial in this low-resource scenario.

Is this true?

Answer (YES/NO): NO